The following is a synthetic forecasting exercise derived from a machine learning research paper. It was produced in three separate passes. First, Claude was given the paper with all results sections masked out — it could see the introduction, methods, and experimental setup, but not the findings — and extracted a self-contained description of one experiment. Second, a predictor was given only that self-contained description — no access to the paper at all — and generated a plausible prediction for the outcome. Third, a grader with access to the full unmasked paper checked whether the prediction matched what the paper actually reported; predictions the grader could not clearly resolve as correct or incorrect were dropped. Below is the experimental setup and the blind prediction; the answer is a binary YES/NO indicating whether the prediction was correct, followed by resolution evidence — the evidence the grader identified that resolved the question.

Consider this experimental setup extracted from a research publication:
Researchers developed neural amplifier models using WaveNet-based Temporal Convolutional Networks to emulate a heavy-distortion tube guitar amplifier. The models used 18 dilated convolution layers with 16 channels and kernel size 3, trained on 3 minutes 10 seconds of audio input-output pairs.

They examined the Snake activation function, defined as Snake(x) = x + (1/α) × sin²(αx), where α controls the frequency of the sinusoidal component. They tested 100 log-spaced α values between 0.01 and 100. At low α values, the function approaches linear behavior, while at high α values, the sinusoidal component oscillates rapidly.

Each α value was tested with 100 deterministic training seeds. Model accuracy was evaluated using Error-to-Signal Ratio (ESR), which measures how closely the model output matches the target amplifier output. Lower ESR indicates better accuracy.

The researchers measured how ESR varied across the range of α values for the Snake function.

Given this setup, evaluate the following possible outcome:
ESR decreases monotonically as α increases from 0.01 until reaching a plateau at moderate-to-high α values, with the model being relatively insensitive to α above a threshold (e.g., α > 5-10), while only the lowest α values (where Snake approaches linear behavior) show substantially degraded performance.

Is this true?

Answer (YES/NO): NO